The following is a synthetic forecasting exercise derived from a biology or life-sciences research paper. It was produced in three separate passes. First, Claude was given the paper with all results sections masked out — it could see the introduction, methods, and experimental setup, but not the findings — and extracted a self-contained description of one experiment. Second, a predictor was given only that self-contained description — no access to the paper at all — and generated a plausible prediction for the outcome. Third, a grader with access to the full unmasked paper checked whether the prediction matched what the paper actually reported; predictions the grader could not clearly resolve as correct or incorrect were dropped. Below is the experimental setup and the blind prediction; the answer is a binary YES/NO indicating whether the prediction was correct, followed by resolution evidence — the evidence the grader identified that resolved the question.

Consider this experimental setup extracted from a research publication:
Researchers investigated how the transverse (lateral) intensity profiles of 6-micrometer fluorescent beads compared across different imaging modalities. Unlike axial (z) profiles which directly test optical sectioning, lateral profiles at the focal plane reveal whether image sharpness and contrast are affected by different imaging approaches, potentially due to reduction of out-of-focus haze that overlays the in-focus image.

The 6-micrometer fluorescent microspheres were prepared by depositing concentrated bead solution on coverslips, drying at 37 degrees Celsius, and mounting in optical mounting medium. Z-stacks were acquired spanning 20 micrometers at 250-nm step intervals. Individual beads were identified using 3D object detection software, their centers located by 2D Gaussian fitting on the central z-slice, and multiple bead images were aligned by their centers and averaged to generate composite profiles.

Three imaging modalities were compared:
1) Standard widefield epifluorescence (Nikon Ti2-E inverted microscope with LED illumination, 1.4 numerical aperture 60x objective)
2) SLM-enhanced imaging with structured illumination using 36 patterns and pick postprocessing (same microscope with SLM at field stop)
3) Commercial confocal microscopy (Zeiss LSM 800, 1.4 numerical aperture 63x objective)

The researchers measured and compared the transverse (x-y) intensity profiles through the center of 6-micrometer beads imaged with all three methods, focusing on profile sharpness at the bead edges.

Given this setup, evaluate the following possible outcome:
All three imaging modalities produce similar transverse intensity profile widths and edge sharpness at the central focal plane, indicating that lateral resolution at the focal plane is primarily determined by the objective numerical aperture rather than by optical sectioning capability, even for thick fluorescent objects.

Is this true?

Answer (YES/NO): YES